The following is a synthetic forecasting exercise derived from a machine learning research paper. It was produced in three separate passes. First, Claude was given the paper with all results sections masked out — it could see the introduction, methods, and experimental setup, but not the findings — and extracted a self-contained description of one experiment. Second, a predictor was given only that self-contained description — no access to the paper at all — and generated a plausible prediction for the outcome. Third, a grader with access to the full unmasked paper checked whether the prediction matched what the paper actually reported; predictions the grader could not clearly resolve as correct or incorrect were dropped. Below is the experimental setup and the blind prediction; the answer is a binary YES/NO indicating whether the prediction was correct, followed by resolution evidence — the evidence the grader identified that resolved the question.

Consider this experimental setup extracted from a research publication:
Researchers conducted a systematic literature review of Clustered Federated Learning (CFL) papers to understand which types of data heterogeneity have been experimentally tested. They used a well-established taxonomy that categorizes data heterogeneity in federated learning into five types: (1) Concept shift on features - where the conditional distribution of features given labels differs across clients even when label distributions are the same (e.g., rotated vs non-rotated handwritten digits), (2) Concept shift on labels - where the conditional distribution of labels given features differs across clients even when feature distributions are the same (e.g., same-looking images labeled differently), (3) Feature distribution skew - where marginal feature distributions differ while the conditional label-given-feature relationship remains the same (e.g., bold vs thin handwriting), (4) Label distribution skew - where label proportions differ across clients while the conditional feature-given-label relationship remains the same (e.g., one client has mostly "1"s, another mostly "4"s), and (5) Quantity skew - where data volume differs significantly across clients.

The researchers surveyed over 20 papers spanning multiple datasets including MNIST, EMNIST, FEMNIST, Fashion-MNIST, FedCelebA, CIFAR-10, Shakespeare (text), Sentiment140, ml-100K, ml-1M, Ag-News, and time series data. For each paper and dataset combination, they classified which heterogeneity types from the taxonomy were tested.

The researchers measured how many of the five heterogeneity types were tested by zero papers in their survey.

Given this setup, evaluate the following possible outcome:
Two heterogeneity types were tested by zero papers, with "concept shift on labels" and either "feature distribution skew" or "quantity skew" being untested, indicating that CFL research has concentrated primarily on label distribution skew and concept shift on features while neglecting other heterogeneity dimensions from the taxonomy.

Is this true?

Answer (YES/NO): NO